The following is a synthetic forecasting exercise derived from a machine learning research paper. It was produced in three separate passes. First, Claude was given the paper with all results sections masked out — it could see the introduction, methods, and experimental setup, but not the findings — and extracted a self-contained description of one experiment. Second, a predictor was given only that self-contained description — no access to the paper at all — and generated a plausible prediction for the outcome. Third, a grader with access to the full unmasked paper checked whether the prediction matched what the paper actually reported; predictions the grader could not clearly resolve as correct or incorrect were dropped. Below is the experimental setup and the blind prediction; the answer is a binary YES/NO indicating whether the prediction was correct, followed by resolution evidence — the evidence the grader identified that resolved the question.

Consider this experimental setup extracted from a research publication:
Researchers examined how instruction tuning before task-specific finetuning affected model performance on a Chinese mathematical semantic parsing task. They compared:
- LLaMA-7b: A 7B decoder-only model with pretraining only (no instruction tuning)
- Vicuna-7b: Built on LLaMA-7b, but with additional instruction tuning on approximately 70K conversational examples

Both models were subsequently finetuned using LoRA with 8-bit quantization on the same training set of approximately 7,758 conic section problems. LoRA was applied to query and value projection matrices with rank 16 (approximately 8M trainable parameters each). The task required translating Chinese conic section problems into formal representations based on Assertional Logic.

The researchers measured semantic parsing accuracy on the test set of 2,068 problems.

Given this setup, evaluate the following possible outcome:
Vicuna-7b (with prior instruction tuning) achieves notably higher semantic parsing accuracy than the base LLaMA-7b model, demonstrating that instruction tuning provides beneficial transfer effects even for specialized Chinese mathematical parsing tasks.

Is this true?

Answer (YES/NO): YES